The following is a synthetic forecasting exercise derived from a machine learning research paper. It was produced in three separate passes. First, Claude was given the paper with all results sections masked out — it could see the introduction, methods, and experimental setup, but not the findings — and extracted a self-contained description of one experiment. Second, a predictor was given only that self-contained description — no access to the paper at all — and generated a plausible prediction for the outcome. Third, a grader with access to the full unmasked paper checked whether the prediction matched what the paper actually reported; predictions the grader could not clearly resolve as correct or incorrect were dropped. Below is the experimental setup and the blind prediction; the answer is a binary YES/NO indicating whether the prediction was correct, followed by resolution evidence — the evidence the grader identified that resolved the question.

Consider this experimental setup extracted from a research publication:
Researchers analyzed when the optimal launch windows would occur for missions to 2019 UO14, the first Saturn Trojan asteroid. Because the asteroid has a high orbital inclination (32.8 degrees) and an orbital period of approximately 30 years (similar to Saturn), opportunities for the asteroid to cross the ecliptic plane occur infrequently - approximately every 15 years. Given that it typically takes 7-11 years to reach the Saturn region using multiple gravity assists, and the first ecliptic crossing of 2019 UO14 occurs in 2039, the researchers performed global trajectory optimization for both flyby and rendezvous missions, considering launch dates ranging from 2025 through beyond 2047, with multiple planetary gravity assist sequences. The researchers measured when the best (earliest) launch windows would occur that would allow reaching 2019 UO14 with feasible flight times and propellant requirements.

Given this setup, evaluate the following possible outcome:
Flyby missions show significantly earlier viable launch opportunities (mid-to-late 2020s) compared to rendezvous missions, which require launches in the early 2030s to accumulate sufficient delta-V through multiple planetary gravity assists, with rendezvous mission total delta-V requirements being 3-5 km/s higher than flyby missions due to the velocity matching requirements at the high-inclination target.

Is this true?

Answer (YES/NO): NO